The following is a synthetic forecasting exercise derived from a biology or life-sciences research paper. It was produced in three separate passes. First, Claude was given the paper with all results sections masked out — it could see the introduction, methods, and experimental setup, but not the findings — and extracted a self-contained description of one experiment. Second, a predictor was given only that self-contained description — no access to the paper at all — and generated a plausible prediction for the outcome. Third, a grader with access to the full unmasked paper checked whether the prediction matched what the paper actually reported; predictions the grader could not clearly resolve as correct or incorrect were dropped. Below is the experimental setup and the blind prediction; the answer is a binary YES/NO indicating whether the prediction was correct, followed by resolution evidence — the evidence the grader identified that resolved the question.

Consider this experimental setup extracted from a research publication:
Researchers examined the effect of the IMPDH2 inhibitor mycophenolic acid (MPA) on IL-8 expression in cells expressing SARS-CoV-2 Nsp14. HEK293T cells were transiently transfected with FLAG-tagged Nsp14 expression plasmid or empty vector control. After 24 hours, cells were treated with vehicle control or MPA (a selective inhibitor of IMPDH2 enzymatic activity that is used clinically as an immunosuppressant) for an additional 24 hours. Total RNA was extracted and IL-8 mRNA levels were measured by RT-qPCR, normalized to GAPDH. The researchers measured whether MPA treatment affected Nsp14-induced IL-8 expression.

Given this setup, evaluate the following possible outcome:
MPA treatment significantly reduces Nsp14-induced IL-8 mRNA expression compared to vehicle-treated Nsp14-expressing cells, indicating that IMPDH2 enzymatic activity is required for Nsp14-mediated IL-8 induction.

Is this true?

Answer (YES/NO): YES